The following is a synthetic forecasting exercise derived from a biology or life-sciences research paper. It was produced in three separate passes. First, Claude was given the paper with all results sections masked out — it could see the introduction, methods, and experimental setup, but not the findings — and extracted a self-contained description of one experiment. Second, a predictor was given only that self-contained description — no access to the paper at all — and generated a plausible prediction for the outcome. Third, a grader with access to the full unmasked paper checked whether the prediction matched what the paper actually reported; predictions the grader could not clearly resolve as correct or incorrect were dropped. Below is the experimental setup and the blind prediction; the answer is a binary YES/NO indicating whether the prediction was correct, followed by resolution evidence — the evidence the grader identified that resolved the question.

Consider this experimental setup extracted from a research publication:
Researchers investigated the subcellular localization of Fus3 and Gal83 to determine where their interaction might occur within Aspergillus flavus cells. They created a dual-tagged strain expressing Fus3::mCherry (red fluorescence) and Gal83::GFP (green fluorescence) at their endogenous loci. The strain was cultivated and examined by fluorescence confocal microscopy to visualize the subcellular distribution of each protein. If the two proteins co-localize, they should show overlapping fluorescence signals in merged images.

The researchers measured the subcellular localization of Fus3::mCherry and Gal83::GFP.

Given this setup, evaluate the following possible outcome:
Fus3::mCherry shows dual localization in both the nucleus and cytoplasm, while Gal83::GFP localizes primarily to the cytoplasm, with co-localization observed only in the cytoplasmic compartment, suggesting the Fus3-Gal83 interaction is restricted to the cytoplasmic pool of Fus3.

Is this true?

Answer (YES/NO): NO